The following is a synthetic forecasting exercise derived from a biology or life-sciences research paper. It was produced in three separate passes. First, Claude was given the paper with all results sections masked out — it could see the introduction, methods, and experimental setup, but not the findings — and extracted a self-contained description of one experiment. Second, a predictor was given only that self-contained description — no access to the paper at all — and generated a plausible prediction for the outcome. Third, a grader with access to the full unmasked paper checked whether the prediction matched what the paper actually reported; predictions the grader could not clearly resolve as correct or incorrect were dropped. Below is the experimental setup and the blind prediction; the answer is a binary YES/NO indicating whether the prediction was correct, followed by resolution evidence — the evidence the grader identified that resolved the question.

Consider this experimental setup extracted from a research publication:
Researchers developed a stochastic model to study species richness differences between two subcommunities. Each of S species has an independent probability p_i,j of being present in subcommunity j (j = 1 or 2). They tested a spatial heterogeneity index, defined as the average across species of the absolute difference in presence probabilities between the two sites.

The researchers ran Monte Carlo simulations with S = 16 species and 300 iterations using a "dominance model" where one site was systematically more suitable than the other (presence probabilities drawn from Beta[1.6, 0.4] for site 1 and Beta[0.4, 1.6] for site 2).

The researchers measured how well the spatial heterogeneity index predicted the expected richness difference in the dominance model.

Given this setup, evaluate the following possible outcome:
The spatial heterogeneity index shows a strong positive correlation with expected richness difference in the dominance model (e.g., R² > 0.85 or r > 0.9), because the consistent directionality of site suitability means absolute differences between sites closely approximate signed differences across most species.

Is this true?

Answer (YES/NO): YES